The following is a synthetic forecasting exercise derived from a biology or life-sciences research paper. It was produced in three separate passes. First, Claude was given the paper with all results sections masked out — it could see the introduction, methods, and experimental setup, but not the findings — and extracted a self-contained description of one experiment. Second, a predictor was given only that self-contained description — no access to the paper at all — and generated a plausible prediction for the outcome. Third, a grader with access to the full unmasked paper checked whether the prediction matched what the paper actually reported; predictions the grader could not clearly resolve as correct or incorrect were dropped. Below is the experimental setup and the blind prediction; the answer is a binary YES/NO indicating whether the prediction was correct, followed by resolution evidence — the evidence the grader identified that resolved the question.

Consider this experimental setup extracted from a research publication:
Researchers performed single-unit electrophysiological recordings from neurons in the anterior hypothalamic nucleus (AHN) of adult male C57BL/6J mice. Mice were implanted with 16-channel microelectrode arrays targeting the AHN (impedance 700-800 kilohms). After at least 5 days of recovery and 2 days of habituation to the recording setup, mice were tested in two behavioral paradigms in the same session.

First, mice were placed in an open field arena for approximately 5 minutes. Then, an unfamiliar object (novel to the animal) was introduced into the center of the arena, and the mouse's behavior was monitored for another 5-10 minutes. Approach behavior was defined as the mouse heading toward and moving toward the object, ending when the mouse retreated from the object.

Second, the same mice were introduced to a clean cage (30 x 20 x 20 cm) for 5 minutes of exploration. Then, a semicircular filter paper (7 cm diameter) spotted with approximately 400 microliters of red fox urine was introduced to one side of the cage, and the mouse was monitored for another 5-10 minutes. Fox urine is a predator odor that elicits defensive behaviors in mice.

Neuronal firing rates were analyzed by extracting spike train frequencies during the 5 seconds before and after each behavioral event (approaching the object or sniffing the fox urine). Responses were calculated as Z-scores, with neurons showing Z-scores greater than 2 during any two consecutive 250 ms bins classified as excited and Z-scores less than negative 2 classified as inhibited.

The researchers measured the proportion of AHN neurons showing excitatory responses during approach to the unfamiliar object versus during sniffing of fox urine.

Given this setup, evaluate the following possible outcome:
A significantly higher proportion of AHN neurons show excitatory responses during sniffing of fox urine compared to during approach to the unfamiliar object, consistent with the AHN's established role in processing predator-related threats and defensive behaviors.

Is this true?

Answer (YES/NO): NO